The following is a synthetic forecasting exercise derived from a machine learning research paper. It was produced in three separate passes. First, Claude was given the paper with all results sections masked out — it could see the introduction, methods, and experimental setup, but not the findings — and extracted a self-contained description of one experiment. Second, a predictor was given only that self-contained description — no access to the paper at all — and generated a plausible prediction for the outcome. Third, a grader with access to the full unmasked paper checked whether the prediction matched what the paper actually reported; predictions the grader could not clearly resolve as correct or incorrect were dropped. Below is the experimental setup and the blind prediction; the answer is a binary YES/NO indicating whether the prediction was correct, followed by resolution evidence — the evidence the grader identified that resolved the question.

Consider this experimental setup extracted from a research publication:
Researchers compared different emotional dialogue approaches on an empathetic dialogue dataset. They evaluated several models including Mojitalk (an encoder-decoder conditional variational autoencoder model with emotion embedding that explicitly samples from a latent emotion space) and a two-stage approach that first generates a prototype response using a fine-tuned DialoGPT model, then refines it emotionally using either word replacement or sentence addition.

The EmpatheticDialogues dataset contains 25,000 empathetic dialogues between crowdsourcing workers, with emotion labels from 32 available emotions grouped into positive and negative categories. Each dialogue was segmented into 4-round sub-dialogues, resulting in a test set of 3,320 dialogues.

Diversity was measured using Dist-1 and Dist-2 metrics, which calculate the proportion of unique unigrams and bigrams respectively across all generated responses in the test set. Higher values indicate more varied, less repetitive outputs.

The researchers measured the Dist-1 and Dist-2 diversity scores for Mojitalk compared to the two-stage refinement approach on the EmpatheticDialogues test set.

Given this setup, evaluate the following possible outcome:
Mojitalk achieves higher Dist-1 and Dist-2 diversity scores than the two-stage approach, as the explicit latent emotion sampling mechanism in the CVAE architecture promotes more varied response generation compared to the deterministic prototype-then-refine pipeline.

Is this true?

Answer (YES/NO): YES